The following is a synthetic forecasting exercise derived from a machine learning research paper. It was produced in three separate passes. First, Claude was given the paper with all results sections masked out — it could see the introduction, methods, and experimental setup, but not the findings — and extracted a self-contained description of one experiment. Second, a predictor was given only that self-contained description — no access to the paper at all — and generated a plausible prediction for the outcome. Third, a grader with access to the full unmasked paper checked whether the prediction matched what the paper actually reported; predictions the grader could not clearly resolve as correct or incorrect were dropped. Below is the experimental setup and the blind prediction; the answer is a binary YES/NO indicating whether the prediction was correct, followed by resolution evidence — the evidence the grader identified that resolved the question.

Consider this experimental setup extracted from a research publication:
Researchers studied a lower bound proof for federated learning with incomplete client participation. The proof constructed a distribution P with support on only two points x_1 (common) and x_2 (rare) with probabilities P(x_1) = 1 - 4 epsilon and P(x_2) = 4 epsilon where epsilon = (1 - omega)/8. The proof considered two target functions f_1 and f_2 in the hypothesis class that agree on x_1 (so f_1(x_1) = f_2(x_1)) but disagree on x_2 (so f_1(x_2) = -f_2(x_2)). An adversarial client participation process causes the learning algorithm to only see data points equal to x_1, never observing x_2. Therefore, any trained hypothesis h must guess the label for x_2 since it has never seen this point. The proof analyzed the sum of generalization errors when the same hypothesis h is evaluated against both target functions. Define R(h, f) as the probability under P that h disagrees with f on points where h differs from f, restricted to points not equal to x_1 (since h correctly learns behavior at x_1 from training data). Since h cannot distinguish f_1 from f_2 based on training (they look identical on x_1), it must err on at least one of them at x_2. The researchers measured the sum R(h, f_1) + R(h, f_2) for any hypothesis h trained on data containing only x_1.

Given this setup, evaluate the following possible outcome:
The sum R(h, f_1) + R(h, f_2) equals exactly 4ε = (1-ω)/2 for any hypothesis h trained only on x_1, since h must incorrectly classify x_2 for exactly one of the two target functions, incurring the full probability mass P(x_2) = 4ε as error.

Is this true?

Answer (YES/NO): YES